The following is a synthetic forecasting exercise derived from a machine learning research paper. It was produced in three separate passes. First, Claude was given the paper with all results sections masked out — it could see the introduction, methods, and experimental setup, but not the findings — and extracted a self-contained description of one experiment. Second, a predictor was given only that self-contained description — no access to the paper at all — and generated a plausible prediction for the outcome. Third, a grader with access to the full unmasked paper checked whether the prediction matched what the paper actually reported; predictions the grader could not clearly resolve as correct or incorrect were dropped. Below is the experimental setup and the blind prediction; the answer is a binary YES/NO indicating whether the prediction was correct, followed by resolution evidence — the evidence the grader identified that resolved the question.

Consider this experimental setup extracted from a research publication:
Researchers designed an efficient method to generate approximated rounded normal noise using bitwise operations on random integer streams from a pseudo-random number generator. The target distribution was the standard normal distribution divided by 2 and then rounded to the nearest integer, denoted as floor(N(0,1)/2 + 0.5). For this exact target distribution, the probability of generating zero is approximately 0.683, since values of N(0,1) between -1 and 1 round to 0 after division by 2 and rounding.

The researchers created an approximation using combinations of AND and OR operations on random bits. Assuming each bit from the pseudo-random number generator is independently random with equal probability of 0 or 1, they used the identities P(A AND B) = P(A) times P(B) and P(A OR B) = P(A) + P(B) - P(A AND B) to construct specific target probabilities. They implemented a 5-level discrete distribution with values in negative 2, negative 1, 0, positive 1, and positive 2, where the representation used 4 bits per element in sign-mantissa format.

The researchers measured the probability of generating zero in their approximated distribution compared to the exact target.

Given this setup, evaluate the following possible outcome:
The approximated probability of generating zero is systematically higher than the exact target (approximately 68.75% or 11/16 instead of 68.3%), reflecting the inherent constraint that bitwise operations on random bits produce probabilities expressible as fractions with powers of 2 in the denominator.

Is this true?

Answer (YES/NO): NO